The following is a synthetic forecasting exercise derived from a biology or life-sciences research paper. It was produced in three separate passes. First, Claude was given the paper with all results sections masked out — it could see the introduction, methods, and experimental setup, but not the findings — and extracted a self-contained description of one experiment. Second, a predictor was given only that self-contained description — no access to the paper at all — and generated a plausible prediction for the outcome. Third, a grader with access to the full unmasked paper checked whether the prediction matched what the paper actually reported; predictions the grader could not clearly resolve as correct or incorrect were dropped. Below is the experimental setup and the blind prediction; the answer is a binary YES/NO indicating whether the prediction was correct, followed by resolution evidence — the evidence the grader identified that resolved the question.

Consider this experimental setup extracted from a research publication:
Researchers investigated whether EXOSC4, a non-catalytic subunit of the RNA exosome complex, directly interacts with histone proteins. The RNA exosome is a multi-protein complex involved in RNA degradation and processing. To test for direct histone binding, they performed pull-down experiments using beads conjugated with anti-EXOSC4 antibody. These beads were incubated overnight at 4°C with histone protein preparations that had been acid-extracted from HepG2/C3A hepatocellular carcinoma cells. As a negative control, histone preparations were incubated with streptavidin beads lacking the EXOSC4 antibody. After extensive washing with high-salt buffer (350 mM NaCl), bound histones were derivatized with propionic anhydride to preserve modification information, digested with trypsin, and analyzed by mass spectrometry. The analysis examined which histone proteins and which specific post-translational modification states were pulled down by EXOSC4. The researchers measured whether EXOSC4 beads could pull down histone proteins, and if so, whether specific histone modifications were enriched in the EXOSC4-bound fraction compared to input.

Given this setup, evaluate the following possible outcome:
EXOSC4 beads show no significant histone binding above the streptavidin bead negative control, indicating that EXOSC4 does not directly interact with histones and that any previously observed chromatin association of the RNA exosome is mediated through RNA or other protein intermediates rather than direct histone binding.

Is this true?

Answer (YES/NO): NO